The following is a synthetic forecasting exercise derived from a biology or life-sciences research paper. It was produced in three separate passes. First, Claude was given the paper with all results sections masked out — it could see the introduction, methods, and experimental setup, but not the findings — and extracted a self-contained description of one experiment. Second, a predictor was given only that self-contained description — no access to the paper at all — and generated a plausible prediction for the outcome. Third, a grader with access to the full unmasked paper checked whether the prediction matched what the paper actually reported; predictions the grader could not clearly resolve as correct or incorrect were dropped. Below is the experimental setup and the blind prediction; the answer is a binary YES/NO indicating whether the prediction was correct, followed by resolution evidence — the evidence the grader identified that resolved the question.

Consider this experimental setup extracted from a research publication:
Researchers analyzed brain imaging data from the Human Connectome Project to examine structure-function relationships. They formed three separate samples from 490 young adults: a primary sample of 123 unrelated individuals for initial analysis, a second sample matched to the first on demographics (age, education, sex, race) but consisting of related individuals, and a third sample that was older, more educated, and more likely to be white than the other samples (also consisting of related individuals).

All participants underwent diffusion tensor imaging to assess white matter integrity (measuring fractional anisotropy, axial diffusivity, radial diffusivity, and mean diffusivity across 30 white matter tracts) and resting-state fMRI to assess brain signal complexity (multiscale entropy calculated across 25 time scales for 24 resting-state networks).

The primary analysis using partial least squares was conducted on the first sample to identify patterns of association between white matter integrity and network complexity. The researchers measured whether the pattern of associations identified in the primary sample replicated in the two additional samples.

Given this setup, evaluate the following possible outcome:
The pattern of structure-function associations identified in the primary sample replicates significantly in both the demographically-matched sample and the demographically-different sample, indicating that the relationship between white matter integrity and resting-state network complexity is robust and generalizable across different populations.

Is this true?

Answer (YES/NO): NO